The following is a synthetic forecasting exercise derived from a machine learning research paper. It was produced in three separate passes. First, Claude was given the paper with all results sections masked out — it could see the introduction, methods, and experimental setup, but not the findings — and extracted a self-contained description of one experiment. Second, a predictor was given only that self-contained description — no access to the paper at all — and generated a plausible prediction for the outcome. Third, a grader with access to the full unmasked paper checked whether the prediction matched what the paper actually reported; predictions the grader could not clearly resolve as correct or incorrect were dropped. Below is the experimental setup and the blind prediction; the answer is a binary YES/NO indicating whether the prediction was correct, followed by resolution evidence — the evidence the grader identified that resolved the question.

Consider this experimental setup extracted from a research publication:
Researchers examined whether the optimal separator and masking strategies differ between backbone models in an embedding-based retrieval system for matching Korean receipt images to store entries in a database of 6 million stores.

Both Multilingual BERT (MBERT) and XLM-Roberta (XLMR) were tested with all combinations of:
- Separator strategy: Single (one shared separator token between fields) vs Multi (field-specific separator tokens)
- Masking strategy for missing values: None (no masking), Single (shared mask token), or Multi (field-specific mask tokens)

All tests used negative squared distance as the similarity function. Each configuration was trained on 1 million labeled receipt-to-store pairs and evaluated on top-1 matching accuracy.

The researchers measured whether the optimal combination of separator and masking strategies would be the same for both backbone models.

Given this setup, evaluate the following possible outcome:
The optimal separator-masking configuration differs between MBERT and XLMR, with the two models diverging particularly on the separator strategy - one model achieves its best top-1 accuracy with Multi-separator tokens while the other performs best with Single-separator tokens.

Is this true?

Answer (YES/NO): YES